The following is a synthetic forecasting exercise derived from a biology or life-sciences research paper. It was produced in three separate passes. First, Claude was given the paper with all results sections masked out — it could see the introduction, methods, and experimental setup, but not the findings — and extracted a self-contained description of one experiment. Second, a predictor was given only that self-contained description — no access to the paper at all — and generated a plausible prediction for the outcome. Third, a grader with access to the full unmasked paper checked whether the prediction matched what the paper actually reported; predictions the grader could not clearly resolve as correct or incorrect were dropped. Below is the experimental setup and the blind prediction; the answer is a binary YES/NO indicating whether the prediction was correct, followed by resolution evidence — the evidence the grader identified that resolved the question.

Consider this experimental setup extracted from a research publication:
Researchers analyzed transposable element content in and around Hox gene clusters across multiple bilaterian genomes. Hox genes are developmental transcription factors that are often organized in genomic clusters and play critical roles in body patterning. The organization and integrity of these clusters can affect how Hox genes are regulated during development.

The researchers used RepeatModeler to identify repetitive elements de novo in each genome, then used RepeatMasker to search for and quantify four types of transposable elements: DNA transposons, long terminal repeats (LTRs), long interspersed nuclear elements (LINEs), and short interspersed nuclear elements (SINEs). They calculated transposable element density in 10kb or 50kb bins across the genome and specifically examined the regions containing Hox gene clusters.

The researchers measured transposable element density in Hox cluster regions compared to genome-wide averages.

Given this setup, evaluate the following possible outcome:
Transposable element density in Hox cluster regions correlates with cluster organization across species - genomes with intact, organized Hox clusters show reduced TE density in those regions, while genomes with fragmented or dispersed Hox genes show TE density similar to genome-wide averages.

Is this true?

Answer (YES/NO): NO